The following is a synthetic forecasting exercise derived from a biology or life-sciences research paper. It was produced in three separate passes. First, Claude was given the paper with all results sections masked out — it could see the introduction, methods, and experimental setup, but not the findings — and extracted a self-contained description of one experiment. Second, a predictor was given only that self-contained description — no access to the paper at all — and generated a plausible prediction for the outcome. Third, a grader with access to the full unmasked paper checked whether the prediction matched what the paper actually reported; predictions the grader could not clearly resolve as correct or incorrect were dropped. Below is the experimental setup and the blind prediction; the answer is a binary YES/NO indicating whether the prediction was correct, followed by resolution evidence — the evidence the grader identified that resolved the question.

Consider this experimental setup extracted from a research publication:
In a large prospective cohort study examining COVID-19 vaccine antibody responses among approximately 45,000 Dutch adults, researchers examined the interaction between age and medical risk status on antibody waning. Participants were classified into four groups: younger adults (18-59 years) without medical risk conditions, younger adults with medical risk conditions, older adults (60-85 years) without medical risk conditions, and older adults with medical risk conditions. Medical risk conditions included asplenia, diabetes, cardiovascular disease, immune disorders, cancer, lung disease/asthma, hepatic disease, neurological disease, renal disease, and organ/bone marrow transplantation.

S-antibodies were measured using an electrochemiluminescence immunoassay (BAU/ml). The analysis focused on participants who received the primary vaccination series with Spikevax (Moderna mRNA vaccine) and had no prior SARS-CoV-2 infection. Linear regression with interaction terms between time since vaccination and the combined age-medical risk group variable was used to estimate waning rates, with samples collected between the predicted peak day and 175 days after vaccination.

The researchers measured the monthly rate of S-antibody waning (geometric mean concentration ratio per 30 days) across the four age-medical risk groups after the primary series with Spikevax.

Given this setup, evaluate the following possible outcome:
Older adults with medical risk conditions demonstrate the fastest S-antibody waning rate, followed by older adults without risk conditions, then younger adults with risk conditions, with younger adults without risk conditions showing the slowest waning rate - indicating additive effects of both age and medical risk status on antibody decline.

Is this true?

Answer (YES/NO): NO